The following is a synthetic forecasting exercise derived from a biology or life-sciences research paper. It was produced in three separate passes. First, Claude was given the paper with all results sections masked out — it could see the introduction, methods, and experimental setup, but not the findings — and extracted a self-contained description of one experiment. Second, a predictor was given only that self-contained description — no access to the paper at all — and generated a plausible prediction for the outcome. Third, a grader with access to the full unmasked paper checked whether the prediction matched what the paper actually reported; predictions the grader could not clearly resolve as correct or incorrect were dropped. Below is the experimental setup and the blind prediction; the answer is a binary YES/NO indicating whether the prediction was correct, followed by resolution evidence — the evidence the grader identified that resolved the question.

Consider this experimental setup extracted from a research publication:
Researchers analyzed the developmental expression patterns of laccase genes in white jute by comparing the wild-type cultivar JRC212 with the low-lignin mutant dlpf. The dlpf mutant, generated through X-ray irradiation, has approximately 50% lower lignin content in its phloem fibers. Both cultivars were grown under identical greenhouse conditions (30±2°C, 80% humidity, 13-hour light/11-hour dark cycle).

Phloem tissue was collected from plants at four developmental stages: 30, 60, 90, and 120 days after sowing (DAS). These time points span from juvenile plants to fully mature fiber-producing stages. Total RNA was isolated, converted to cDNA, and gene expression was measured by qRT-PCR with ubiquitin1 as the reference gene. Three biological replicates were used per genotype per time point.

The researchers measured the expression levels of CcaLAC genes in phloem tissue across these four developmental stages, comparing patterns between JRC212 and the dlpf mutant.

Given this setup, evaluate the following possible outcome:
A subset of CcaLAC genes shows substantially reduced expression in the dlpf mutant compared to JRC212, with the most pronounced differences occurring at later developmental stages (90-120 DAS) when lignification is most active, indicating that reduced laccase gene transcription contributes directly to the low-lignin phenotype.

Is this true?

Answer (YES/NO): YES